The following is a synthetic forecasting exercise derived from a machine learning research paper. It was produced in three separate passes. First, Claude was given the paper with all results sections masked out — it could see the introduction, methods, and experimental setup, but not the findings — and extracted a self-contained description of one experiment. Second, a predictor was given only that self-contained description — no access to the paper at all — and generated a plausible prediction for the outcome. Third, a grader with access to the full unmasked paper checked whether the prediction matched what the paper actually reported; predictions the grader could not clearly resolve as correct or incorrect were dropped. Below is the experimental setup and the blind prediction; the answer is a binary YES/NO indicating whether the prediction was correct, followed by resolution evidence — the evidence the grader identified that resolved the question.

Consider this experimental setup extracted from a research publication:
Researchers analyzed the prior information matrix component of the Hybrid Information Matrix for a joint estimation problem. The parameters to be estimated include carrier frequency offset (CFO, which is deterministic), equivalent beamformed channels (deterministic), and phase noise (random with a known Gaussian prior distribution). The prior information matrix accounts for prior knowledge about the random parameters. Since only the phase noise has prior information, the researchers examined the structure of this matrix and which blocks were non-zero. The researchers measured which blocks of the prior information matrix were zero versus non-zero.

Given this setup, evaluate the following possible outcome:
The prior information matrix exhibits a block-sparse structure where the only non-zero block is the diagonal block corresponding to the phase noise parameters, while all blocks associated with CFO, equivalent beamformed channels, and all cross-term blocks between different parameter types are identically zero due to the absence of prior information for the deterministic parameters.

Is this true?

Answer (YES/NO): YES